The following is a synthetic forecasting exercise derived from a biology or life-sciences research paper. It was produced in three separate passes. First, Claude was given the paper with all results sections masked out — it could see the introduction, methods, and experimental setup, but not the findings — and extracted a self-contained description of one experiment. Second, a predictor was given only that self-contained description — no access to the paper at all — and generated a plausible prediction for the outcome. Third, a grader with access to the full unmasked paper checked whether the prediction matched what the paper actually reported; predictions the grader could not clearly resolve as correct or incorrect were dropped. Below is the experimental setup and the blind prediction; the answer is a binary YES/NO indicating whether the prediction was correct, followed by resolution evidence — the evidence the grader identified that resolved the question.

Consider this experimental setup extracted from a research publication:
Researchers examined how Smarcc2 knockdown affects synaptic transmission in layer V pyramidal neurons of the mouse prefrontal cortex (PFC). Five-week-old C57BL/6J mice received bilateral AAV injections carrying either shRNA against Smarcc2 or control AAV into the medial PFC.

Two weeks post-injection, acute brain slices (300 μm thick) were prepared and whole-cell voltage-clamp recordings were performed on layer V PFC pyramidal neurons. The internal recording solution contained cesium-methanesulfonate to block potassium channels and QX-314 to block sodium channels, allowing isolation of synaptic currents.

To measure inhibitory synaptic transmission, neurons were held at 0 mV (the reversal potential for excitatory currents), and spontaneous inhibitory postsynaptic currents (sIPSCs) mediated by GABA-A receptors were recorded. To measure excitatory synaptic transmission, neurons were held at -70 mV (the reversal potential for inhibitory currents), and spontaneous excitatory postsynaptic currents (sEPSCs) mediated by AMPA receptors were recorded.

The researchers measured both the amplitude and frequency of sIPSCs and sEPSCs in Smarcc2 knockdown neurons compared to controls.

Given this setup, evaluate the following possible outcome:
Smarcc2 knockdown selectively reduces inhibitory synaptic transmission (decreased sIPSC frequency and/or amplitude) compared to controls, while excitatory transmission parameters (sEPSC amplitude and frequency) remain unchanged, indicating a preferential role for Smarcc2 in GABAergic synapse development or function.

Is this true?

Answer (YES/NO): NO